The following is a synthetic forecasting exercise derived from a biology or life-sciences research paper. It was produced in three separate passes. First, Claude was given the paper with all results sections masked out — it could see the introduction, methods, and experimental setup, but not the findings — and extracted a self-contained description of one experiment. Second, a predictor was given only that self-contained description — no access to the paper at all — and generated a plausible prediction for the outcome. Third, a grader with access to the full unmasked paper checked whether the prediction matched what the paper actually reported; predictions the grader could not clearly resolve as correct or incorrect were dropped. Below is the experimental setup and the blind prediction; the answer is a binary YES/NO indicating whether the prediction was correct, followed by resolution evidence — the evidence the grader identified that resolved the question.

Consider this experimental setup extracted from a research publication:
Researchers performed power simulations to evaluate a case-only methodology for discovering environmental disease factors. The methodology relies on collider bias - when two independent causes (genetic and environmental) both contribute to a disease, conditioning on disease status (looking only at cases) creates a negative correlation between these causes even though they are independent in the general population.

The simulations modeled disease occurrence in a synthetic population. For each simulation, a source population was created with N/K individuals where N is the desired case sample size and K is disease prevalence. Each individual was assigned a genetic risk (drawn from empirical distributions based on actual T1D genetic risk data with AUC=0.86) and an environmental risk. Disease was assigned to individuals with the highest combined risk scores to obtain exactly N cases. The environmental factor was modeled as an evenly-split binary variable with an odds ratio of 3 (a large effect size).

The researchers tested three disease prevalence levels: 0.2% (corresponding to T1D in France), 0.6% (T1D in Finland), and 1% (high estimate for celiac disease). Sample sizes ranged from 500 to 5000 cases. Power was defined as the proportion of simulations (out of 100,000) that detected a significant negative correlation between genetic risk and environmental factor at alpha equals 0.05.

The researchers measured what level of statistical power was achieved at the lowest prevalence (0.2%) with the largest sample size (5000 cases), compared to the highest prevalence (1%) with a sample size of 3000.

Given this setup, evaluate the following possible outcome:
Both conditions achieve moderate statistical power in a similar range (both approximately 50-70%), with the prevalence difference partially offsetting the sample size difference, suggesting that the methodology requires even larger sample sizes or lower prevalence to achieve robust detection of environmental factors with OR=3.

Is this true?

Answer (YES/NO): NO